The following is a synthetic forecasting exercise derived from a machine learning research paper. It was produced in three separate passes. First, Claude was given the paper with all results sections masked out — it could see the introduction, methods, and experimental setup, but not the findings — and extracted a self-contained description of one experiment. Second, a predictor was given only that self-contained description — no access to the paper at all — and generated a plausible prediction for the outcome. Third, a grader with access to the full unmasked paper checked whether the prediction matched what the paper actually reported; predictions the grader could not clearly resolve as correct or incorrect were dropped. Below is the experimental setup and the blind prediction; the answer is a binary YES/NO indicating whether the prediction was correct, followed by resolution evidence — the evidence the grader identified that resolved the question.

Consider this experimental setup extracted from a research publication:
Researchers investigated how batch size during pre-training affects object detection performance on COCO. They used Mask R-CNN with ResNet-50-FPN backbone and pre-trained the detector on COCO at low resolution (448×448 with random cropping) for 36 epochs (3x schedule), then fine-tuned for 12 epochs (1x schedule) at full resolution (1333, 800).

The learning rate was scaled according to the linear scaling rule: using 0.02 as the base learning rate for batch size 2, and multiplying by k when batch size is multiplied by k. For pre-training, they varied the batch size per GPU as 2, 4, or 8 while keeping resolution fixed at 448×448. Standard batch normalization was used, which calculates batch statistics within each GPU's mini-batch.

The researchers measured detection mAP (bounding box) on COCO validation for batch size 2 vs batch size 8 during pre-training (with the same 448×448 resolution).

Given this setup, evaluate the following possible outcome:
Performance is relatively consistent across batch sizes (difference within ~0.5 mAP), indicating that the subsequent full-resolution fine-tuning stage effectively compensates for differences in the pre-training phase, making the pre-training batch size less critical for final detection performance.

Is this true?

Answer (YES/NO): NO